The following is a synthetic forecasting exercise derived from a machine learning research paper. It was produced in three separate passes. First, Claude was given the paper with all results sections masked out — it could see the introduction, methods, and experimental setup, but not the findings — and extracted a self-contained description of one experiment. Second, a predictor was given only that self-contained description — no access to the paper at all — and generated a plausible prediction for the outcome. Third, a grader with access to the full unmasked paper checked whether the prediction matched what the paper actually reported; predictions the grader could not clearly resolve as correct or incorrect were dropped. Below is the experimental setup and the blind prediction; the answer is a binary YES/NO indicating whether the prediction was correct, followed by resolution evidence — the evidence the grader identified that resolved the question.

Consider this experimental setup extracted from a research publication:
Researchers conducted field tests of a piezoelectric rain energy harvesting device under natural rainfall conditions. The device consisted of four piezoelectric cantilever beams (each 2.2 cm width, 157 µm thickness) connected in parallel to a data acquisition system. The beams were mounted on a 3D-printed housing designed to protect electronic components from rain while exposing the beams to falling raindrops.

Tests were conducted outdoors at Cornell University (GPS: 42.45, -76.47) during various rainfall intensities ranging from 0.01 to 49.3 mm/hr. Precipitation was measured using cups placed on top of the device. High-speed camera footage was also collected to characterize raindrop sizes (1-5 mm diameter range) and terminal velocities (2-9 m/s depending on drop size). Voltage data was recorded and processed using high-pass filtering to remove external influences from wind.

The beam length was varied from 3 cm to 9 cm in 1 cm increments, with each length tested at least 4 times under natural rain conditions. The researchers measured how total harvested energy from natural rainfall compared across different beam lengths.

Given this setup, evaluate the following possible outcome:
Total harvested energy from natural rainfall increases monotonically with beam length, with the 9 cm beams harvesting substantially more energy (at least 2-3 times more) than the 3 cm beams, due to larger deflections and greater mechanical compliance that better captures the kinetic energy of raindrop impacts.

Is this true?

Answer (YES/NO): NO